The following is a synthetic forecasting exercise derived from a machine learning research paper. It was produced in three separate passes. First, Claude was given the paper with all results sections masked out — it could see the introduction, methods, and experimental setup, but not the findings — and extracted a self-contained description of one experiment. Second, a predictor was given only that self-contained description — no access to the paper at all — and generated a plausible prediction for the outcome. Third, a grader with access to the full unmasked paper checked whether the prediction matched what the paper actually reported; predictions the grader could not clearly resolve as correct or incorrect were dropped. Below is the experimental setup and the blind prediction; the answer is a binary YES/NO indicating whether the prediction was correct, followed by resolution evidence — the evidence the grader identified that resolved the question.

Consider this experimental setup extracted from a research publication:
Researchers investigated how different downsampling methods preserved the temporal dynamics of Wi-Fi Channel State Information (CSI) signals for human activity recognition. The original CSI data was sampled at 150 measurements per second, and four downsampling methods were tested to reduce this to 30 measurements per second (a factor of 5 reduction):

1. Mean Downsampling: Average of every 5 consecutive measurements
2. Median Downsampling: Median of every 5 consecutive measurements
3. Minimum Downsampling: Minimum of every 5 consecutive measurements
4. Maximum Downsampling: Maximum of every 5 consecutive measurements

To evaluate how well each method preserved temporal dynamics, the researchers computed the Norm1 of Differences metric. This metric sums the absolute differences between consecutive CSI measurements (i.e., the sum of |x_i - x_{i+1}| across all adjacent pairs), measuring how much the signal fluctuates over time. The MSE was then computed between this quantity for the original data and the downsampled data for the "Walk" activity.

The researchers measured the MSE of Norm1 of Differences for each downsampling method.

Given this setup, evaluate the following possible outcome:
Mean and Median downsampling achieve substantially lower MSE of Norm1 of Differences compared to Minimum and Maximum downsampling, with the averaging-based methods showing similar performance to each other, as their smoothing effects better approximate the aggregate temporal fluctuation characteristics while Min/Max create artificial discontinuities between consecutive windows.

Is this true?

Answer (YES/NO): NO